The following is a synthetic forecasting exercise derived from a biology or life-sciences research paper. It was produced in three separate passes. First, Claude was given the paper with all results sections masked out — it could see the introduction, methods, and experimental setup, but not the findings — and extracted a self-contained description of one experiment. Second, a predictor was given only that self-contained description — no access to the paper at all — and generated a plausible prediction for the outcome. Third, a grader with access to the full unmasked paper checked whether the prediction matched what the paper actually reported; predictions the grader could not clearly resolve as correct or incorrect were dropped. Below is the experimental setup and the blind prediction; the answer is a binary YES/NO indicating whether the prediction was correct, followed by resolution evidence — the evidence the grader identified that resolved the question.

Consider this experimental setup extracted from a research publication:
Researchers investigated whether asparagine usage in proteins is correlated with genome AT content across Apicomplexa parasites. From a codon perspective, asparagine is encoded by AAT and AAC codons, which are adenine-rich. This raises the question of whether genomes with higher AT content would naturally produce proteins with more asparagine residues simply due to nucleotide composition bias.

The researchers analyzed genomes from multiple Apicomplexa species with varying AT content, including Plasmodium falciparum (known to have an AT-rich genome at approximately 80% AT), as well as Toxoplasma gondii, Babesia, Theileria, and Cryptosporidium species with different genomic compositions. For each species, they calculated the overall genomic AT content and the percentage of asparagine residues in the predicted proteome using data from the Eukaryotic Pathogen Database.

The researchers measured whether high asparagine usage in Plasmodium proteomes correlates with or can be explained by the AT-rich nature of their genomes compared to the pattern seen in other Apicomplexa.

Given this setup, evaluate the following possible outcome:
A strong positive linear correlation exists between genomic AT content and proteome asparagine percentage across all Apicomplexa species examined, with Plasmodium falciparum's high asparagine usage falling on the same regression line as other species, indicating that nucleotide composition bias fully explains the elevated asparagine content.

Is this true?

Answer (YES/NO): NO